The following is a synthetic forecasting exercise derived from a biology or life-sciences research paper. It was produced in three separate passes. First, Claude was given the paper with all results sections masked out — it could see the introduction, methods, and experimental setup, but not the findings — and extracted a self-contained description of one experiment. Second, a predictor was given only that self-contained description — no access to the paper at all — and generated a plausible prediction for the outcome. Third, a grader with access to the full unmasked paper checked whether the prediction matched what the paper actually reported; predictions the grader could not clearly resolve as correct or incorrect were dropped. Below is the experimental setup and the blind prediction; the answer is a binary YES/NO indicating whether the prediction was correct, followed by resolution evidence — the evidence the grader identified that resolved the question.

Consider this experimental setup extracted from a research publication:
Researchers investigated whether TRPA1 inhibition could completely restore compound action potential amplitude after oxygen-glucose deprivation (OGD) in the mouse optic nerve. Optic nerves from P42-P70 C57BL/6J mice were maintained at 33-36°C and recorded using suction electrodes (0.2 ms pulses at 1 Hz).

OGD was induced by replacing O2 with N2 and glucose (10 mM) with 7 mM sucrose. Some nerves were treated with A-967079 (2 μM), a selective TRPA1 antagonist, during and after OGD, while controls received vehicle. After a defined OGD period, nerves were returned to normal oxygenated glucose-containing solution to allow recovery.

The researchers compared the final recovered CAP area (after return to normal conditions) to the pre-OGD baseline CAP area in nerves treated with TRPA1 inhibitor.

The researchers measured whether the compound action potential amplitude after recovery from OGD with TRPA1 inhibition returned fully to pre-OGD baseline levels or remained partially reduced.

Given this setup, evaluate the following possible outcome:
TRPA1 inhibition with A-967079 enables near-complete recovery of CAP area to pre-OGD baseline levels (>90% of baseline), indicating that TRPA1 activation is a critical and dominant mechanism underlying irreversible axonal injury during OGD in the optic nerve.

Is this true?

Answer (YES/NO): NO